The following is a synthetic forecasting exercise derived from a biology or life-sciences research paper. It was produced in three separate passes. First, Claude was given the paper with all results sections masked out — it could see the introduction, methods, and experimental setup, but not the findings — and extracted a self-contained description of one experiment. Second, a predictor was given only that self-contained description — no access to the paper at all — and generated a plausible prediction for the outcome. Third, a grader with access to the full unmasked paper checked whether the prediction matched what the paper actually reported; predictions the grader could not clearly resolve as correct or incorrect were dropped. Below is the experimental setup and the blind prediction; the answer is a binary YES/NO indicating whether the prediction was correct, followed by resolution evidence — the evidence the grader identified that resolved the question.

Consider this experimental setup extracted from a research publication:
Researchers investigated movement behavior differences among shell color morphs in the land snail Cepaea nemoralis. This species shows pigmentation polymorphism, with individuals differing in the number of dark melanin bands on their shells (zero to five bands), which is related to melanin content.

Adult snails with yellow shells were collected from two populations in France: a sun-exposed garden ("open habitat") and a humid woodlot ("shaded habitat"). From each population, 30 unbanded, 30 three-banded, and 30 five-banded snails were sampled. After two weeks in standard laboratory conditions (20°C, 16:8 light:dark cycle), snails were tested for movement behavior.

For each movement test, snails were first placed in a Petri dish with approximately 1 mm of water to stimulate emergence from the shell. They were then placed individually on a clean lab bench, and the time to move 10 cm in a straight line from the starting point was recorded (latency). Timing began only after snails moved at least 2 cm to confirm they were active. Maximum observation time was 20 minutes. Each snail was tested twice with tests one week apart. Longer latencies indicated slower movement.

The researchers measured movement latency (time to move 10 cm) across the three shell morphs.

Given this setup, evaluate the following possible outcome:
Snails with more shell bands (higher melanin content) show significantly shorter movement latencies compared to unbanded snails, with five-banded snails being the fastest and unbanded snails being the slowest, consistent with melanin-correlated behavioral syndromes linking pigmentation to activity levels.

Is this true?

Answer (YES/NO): NO